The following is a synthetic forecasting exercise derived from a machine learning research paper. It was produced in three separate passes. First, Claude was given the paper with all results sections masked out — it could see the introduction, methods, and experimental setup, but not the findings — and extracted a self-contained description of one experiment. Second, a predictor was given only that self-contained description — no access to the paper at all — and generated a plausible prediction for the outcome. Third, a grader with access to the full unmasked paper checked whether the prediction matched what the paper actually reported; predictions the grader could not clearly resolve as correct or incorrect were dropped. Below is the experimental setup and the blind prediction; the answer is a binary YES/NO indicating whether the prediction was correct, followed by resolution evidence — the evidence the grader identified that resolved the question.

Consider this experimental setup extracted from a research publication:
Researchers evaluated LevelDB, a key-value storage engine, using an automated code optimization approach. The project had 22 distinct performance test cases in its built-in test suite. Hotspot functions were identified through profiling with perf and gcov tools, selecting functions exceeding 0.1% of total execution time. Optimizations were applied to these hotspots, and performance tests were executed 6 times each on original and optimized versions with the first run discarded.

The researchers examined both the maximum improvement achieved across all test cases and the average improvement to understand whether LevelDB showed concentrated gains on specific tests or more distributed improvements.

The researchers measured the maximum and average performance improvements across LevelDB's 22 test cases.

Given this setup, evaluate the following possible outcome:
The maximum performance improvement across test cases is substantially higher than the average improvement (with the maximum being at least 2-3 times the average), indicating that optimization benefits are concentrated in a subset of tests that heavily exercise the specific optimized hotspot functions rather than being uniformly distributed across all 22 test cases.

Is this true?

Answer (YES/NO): YES